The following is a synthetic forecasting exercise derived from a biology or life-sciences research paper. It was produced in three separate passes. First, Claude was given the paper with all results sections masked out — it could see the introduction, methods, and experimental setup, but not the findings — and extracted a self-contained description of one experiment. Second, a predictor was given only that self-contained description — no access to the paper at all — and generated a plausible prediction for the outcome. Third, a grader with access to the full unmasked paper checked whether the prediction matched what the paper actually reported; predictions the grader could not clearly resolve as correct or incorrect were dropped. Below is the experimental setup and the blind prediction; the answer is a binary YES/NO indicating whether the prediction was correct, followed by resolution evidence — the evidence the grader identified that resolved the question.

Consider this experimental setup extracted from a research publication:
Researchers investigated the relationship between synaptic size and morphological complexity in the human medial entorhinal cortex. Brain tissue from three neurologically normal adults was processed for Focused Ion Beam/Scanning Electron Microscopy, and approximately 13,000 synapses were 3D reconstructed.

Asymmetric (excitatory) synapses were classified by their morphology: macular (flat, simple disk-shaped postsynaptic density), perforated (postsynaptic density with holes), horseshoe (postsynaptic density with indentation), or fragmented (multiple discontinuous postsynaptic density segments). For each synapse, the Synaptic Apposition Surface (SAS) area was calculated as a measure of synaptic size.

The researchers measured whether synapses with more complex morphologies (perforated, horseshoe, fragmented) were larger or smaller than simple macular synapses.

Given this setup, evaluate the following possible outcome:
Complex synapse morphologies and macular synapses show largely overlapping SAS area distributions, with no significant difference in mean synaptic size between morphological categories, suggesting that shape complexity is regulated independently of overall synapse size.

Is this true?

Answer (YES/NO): NO